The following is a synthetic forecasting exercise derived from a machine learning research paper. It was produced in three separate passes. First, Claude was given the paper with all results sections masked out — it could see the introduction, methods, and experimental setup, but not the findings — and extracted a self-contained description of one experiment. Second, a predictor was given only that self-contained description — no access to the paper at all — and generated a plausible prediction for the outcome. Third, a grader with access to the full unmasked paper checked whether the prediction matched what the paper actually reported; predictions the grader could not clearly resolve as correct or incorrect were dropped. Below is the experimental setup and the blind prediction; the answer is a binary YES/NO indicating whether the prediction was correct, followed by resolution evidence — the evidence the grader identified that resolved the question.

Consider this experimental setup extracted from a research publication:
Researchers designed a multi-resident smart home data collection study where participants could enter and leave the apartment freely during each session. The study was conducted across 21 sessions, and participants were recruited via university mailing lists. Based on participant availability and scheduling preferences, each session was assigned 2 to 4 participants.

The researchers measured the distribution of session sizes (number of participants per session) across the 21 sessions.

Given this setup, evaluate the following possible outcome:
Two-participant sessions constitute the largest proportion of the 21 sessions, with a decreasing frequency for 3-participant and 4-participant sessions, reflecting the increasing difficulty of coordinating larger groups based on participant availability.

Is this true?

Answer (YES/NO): NO